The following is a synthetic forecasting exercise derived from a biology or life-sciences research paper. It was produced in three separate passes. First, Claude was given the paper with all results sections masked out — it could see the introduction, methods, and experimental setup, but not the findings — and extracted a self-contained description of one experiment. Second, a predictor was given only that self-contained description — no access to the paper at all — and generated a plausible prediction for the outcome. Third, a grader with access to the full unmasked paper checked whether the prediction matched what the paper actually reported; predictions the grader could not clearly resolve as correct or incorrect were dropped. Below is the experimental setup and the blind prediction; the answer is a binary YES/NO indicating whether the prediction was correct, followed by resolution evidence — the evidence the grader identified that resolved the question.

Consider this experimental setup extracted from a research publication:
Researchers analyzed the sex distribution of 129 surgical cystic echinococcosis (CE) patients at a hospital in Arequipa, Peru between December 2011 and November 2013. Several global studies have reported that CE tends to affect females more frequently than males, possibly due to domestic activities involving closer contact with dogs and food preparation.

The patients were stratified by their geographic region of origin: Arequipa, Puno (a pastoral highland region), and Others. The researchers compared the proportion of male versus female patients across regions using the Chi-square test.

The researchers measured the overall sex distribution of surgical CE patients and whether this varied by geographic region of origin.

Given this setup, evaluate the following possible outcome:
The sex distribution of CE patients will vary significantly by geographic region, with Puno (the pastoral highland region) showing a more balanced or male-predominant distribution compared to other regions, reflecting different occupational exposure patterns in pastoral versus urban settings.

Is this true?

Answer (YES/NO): NO